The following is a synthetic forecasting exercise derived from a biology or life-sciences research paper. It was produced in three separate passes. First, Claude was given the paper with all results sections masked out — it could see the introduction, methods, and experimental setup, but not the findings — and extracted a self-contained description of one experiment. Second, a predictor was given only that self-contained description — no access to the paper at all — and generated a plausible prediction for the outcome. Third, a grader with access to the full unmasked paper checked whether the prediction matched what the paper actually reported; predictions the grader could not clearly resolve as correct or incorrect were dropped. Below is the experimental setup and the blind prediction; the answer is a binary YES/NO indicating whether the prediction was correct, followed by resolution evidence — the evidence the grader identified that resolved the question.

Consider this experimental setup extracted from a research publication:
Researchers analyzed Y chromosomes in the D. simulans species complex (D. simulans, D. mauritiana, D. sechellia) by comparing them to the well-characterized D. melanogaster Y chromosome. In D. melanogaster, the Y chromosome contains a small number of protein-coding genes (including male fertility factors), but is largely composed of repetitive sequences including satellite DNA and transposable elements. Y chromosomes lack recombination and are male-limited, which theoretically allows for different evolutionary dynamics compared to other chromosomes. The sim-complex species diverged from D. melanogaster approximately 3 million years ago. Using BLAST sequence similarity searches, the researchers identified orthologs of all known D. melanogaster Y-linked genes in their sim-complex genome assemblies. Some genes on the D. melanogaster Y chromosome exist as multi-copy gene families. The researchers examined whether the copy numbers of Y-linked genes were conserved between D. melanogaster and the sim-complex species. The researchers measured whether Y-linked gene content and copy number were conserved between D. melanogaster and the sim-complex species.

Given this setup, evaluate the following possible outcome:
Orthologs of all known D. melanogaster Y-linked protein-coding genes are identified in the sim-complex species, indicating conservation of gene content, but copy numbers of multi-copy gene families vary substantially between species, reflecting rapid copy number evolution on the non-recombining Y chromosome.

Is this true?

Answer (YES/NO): YES